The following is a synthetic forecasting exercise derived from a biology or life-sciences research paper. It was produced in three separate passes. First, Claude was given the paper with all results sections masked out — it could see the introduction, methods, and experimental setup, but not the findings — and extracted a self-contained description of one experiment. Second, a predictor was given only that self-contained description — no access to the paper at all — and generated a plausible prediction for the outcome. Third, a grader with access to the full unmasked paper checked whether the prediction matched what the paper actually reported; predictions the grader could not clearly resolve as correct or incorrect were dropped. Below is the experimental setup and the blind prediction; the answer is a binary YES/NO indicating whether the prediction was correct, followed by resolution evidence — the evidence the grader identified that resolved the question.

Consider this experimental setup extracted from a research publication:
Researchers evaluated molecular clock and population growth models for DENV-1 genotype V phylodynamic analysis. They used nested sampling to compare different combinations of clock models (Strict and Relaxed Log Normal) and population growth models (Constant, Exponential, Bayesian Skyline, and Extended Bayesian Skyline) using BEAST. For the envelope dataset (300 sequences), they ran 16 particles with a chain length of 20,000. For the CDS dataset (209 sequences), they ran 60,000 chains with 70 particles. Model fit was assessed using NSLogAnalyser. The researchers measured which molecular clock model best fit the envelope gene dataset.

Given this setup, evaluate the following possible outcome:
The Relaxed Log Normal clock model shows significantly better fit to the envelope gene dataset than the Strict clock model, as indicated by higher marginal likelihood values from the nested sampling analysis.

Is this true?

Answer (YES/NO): NO